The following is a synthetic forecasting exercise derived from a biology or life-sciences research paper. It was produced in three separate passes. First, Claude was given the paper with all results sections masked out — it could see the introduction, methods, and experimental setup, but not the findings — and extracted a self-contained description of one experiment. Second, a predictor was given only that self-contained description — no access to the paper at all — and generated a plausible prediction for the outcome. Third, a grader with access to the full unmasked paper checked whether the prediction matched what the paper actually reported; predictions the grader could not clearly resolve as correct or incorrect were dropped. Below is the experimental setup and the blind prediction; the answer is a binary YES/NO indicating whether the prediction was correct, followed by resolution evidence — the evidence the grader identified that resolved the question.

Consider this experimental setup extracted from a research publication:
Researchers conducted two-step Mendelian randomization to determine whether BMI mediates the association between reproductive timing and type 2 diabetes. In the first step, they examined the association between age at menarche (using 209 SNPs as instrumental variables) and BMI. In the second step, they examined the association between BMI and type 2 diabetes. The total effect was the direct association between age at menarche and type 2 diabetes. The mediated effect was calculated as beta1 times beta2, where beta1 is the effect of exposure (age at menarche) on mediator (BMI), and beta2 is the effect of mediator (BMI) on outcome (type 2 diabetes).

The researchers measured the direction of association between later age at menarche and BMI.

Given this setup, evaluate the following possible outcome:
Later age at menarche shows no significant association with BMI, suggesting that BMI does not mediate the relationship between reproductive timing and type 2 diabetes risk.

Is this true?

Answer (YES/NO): NO